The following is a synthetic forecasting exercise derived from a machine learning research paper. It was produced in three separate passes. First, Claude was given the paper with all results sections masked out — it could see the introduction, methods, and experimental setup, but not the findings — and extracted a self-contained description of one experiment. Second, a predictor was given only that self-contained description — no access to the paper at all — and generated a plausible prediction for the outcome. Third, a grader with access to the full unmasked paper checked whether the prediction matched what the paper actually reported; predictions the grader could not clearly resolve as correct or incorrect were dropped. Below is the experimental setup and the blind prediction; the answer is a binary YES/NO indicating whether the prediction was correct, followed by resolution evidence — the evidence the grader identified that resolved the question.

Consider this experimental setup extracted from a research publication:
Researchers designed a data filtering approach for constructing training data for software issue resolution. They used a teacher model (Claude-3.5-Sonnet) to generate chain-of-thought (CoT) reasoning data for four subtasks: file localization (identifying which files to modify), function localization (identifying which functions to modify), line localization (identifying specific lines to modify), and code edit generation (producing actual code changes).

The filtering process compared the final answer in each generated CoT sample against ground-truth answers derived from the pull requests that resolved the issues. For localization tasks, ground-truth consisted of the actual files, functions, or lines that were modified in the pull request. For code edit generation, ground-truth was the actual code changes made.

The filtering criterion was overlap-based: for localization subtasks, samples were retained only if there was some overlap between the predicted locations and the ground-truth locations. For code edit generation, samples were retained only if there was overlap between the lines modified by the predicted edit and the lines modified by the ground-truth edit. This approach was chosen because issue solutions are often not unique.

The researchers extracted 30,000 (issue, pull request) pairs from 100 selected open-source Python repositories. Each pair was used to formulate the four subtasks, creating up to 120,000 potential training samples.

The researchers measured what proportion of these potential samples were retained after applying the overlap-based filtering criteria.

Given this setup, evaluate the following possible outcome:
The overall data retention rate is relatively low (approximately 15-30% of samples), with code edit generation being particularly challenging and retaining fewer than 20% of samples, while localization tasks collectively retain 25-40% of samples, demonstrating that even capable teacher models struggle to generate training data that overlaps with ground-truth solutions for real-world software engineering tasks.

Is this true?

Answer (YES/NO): NO